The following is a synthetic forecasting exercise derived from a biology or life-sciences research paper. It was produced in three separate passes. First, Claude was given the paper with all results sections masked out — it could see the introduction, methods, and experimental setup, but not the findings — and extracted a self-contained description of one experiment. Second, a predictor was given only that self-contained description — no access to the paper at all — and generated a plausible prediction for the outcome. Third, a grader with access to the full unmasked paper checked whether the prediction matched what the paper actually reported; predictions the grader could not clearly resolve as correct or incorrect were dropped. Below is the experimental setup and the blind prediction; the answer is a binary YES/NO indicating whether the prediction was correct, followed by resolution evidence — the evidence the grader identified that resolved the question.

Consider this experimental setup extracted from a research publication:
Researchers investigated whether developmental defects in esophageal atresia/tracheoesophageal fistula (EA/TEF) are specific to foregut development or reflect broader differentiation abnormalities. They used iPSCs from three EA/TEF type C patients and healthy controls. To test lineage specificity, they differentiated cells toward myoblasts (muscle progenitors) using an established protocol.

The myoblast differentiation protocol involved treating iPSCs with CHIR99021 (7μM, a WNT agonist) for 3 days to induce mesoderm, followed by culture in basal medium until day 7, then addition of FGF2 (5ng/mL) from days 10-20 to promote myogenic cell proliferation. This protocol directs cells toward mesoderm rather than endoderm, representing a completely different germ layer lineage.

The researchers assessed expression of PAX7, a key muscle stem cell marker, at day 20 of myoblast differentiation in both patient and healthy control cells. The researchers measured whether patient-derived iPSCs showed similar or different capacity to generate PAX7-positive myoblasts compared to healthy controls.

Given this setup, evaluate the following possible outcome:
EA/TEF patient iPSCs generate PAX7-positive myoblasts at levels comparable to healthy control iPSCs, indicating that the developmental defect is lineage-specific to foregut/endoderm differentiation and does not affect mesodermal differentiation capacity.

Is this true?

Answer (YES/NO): YES